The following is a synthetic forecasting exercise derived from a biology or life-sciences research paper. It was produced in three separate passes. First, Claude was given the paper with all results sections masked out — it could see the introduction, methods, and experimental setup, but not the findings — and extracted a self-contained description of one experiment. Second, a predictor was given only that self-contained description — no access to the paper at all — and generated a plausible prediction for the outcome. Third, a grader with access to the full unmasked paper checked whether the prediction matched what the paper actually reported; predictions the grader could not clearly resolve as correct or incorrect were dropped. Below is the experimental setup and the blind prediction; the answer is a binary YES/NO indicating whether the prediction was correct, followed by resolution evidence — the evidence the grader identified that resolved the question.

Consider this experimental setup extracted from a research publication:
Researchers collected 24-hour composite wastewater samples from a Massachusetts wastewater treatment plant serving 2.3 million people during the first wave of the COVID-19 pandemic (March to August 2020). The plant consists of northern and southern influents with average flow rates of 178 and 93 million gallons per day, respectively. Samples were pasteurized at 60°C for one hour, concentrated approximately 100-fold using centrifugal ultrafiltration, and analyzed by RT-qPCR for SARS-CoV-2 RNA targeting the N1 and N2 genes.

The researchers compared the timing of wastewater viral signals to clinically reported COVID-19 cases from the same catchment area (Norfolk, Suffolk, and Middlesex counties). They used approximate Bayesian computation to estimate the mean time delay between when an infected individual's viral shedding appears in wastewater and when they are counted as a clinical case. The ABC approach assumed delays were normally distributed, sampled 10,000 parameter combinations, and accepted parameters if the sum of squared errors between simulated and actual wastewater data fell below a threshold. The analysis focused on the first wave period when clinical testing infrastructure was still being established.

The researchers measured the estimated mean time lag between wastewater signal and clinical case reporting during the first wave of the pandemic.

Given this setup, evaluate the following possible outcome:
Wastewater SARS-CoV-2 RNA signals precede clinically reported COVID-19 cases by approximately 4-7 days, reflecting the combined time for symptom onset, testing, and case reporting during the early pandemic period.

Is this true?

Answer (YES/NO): YES